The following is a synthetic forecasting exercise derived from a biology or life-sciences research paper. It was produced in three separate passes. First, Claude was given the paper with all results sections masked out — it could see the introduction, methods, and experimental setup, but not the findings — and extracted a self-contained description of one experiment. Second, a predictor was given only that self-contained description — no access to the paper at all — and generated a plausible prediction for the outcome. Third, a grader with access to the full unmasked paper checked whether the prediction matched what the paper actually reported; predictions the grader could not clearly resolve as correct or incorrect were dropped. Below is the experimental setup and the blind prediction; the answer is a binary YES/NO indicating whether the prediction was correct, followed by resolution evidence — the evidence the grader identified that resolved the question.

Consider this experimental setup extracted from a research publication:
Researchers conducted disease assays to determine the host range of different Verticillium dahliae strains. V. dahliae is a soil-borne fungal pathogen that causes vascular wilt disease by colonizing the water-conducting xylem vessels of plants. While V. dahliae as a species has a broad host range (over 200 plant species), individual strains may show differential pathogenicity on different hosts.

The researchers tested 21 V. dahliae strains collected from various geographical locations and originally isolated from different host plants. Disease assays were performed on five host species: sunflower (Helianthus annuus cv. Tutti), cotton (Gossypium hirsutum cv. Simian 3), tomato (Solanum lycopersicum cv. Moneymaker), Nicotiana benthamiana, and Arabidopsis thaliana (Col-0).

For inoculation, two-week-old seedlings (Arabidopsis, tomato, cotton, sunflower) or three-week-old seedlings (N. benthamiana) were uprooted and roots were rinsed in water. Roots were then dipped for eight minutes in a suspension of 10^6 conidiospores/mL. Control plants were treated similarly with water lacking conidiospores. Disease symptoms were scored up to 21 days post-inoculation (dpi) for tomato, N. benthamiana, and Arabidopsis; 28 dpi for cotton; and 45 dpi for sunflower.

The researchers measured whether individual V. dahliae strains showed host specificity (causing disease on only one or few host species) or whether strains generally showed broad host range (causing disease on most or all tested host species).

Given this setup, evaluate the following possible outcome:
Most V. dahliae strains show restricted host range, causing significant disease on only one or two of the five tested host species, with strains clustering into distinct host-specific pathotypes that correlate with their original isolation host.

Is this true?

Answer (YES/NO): NO